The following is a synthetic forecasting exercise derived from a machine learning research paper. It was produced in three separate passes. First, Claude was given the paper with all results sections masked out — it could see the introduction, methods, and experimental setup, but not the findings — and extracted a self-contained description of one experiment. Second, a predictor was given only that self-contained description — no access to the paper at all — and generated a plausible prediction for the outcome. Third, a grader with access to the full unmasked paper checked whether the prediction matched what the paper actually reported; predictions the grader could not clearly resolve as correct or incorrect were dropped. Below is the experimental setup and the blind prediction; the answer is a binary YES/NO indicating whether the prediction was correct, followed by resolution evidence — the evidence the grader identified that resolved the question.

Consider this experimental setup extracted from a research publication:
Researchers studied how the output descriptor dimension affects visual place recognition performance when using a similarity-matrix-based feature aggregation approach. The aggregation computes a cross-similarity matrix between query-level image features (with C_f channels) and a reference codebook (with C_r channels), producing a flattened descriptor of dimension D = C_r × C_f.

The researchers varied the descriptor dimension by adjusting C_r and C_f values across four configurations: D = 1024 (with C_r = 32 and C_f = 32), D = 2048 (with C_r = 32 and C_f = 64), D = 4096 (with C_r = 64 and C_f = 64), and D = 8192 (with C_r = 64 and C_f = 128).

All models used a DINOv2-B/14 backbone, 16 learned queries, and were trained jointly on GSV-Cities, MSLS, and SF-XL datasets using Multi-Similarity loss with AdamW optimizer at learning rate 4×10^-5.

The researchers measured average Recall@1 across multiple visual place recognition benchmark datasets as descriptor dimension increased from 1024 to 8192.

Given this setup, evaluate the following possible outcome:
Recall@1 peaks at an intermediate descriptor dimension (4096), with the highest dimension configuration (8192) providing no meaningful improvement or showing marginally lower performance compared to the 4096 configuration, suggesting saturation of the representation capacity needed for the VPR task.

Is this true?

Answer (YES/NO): NO